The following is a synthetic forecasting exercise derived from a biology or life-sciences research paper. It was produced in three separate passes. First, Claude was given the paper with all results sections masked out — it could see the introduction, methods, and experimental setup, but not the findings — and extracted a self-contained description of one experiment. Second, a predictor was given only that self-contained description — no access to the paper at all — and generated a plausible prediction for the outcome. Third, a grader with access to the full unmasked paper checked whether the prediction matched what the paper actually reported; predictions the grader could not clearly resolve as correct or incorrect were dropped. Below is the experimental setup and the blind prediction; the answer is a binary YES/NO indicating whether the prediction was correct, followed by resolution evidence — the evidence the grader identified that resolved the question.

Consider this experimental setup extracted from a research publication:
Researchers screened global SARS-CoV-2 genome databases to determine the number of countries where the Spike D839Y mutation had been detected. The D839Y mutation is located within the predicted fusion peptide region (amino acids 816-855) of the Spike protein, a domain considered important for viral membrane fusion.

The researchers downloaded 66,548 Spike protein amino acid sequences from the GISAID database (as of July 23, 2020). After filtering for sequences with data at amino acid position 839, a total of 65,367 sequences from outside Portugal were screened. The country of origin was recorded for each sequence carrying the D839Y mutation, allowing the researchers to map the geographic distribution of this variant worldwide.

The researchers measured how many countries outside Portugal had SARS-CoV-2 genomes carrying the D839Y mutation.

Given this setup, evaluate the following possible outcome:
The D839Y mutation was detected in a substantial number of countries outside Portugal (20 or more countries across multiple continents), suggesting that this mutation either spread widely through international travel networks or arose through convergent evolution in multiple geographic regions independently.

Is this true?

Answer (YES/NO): NO